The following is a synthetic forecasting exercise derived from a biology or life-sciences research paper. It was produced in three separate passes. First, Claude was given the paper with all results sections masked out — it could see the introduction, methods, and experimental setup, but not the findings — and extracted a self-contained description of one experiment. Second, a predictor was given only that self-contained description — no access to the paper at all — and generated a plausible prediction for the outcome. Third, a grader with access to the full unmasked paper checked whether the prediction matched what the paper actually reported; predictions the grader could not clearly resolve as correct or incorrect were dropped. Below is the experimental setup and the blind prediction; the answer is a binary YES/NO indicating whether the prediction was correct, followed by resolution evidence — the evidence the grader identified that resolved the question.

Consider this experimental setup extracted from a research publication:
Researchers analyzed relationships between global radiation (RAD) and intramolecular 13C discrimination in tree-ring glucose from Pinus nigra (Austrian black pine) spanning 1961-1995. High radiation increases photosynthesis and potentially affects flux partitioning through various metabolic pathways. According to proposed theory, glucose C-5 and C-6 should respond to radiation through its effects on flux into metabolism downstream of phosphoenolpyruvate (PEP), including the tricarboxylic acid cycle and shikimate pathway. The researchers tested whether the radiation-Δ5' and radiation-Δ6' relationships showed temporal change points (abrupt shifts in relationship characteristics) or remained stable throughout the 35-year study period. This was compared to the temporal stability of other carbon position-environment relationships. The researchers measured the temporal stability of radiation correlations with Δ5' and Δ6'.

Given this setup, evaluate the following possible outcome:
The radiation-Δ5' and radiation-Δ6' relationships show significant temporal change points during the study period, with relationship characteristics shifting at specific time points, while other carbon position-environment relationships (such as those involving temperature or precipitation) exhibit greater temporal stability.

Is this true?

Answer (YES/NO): NO